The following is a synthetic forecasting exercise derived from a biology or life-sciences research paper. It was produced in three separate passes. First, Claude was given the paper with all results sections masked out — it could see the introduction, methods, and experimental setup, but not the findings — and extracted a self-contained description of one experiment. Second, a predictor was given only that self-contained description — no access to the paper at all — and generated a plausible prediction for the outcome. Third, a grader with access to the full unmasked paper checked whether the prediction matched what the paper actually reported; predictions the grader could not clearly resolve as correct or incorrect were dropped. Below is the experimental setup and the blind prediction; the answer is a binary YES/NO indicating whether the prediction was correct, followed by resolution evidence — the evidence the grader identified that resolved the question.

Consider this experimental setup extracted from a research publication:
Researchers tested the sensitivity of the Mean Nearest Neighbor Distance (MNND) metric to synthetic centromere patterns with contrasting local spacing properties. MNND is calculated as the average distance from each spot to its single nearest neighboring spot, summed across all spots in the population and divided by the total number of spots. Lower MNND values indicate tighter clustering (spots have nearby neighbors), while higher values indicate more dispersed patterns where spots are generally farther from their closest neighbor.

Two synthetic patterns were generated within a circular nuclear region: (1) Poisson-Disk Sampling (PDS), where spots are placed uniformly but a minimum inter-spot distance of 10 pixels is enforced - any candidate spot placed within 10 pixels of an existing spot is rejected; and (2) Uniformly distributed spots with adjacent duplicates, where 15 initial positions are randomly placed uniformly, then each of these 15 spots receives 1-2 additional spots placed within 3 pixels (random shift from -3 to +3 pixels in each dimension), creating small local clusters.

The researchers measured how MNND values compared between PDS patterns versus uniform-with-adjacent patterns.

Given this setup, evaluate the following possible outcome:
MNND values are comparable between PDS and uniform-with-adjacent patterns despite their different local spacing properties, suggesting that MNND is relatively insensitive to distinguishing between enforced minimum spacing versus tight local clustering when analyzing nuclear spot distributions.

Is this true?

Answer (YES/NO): NO